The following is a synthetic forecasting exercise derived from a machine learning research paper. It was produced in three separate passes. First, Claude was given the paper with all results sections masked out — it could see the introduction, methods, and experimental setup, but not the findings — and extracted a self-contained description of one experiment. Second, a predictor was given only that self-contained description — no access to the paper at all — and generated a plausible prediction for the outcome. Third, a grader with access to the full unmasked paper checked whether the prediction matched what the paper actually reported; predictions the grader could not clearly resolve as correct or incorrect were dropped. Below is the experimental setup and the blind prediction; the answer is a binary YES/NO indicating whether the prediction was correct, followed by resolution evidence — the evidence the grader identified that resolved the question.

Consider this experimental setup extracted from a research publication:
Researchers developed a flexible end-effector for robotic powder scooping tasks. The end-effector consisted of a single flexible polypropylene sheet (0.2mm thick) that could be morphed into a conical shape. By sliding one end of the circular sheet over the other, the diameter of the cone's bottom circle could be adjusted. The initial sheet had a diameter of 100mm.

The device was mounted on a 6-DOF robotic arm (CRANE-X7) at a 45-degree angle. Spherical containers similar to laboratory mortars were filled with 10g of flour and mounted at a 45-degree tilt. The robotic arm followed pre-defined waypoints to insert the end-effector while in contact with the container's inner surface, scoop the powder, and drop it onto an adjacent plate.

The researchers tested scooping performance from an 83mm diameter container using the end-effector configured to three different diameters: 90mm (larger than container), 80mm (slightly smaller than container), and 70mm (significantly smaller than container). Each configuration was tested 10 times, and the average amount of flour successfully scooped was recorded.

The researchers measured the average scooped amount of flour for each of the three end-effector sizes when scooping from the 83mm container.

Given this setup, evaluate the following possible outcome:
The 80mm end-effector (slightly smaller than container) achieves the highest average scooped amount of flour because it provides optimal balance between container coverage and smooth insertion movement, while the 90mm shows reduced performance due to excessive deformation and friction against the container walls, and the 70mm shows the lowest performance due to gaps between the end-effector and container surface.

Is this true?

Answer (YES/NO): YES